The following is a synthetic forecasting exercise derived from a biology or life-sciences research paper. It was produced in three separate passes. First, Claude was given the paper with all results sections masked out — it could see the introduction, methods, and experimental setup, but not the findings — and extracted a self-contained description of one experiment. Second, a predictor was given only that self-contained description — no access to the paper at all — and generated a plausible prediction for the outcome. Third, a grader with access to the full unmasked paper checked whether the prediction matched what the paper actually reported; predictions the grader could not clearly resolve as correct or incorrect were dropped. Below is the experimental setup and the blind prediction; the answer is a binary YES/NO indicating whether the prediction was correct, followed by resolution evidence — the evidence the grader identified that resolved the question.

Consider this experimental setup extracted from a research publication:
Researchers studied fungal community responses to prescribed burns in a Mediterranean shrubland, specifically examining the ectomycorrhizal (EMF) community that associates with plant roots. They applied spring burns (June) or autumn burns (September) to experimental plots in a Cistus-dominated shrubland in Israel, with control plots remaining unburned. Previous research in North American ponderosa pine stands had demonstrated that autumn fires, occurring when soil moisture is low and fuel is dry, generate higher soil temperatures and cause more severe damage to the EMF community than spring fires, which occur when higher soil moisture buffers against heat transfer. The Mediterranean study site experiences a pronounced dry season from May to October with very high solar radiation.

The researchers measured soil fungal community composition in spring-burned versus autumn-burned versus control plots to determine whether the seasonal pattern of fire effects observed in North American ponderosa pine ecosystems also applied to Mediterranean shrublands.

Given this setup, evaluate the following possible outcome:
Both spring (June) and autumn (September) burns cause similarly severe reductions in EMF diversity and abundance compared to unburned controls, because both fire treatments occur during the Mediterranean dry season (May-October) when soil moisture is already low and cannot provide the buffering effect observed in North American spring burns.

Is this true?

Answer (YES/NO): NO